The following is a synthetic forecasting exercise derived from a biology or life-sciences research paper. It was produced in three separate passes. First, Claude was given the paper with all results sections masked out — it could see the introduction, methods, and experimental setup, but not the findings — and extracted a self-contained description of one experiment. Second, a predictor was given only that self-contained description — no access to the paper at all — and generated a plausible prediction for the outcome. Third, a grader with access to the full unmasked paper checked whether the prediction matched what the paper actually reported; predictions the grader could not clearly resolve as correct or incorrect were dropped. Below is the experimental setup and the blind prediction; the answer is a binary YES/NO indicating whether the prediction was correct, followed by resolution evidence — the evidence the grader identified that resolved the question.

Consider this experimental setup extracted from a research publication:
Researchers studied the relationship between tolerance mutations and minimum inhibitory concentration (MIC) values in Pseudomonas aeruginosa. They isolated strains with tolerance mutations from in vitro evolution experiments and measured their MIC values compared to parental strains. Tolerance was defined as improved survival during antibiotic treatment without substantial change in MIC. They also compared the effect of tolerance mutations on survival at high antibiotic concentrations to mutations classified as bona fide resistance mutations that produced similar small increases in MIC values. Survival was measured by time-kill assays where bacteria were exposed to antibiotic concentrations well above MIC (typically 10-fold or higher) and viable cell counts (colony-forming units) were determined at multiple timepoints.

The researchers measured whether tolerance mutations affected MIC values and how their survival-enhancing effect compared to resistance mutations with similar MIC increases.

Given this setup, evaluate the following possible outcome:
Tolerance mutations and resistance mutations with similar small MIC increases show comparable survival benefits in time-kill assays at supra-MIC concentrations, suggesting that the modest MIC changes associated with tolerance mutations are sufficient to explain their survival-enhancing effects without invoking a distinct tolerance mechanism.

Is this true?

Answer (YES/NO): NO